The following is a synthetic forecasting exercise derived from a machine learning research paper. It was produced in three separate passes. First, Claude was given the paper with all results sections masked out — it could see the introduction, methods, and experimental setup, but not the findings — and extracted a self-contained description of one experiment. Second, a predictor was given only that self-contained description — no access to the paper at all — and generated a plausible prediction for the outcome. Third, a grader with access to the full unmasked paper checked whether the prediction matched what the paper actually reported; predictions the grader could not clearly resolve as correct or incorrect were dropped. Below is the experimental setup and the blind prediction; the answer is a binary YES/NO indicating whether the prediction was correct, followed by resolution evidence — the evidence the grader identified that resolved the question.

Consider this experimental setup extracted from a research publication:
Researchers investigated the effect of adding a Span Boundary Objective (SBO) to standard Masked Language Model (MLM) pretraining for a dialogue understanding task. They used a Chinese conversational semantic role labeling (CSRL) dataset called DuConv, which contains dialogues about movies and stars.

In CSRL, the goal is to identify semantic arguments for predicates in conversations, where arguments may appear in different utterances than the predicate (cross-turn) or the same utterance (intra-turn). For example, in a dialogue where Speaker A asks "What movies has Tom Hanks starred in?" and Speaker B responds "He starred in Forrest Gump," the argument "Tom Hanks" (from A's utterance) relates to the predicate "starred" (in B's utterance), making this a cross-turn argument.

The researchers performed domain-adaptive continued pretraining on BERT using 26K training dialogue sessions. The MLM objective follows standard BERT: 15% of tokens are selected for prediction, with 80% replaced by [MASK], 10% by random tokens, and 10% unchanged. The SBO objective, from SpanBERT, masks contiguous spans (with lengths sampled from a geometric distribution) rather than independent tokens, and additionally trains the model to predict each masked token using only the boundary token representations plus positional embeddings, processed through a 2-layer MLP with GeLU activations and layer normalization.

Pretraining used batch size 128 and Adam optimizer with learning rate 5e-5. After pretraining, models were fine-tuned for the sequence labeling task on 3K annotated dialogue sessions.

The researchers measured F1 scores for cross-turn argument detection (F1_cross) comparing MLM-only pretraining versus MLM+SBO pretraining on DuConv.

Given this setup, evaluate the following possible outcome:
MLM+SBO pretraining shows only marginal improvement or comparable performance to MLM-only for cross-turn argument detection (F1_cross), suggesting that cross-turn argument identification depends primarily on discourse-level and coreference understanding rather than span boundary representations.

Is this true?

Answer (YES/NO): YES